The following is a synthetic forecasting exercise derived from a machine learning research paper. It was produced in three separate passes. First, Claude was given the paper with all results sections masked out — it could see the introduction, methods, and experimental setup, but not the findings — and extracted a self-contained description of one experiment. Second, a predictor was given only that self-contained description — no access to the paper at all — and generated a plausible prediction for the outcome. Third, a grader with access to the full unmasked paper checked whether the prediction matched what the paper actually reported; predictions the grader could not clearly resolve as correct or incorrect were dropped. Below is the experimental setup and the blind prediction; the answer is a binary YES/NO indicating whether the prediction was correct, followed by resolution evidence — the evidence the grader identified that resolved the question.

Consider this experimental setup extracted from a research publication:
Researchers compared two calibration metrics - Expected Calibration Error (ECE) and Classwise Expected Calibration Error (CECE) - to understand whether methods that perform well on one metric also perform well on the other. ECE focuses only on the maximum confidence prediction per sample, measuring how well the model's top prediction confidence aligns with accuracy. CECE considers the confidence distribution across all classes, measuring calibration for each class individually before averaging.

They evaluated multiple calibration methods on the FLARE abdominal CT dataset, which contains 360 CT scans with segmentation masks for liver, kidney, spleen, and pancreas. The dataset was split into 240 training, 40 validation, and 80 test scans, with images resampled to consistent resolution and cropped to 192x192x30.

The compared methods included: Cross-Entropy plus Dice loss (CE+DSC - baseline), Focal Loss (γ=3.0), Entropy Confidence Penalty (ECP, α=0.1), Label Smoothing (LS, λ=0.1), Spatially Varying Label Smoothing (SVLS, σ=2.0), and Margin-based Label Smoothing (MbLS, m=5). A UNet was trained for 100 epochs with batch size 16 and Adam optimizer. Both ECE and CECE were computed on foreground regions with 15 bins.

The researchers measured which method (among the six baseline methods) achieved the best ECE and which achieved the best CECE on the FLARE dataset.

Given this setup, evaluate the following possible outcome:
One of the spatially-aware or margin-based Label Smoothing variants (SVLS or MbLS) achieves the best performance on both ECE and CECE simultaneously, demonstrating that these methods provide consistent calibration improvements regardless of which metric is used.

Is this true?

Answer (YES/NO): NO